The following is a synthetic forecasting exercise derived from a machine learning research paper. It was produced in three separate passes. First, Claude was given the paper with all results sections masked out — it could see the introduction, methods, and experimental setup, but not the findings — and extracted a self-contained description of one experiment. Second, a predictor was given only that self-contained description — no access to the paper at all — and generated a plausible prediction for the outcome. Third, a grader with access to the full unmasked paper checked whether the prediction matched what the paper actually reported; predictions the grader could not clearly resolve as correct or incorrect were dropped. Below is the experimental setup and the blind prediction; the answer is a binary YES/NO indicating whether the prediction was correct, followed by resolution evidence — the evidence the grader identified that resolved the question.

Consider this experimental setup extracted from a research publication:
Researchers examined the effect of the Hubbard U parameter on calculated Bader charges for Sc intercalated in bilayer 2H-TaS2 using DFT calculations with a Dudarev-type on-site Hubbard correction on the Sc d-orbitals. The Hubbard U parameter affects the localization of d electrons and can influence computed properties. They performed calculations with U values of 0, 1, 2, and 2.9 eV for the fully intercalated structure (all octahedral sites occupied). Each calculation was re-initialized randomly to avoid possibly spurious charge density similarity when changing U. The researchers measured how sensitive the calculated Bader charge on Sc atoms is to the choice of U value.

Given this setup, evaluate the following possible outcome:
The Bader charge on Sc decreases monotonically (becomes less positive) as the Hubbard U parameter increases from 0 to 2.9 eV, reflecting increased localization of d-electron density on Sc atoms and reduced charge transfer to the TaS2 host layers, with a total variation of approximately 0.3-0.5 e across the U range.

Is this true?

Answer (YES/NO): NO